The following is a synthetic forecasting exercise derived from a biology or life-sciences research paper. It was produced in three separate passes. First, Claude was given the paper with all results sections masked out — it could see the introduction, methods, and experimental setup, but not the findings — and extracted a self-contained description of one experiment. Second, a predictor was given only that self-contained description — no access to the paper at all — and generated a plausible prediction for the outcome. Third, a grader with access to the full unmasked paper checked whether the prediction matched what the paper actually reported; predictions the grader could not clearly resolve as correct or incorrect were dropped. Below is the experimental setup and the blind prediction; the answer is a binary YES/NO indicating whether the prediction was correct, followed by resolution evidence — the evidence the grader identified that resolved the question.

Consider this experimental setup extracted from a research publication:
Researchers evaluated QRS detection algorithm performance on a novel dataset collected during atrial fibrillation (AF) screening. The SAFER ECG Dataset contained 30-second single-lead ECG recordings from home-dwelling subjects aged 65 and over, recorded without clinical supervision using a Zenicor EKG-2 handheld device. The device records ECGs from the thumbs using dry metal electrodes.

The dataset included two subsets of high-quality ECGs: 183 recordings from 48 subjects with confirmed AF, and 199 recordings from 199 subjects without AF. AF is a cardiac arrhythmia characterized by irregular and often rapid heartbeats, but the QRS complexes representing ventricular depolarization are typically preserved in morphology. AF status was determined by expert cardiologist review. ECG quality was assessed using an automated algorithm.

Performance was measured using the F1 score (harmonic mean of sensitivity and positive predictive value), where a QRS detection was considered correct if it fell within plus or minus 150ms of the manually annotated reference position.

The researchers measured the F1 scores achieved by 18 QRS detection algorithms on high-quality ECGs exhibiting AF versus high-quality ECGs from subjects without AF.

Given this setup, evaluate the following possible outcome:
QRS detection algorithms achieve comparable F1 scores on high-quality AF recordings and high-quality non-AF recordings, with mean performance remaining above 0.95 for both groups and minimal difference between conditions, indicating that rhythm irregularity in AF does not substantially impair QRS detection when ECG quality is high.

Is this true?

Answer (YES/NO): NO